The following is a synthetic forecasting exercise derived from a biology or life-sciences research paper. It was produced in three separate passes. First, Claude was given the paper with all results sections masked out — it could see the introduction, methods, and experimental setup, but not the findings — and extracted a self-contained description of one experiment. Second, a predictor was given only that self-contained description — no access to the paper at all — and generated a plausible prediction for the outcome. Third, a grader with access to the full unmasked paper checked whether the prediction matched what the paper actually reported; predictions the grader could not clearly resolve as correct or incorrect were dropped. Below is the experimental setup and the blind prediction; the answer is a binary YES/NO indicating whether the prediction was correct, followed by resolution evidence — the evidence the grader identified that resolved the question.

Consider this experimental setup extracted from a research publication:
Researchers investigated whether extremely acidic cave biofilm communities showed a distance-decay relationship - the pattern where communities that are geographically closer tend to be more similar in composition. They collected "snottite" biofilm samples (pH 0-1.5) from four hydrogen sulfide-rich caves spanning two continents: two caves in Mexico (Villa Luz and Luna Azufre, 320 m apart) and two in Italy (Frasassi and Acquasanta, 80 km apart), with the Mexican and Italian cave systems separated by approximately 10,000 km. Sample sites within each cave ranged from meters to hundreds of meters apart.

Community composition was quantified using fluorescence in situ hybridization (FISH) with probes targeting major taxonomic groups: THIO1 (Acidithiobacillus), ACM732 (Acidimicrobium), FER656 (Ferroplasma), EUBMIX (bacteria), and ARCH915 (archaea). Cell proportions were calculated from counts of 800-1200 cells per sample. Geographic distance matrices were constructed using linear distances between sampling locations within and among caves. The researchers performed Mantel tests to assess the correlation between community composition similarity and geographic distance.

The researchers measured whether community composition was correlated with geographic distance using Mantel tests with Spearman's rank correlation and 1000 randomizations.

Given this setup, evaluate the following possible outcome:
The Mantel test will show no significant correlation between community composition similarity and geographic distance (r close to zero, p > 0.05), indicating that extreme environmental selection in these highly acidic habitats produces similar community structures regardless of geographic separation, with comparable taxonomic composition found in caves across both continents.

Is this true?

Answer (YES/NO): NO